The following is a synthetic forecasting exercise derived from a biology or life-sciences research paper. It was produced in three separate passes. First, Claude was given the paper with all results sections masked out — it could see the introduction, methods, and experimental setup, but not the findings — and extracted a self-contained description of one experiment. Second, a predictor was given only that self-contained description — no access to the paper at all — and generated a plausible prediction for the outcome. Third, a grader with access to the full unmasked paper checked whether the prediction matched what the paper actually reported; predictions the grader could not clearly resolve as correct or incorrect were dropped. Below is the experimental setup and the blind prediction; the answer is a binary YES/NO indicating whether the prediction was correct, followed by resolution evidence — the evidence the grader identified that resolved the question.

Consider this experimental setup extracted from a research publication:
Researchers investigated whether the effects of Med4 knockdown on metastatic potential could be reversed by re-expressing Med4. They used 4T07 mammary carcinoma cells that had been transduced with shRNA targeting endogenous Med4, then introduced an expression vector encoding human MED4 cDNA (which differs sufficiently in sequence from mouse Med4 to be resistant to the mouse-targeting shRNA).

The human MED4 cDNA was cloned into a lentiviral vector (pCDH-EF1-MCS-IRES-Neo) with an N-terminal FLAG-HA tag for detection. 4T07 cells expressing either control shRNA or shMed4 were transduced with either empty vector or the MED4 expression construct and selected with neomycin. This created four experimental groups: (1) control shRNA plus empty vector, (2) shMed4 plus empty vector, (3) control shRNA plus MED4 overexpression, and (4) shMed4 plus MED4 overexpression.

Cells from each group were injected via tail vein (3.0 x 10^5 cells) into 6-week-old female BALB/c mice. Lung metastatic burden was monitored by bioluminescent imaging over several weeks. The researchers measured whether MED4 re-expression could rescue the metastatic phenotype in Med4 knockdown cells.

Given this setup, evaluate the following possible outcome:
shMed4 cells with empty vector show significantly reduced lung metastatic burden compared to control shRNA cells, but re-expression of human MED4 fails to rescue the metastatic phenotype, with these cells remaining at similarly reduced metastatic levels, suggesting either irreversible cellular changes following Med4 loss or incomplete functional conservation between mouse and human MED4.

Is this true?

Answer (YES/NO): NO